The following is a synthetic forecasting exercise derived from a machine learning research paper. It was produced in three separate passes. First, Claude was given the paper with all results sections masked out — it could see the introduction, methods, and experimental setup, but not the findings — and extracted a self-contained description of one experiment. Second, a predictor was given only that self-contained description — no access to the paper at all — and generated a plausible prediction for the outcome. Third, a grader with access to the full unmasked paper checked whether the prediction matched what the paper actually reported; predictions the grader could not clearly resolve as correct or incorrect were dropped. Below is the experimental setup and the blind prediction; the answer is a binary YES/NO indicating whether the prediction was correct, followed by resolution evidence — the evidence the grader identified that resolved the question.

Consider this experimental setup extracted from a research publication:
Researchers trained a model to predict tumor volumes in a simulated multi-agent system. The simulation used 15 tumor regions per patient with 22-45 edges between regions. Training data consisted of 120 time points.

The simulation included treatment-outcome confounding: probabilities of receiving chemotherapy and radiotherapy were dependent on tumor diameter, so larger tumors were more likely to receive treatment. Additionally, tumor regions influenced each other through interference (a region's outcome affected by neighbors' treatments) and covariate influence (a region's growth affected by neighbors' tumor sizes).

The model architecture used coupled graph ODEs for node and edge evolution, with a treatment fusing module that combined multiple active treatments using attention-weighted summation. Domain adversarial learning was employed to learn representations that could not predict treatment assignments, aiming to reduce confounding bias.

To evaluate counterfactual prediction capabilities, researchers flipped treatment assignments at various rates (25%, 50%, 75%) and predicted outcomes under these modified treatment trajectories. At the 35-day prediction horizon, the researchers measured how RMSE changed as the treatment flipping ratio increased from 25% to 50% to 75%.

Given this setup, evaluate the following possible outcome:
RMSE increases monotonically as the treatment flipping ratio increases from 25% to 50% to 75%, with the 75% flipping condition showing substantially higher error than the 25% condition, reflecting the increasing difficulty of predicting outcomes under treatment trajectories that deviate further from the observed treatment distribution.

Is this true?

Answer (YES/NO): NO